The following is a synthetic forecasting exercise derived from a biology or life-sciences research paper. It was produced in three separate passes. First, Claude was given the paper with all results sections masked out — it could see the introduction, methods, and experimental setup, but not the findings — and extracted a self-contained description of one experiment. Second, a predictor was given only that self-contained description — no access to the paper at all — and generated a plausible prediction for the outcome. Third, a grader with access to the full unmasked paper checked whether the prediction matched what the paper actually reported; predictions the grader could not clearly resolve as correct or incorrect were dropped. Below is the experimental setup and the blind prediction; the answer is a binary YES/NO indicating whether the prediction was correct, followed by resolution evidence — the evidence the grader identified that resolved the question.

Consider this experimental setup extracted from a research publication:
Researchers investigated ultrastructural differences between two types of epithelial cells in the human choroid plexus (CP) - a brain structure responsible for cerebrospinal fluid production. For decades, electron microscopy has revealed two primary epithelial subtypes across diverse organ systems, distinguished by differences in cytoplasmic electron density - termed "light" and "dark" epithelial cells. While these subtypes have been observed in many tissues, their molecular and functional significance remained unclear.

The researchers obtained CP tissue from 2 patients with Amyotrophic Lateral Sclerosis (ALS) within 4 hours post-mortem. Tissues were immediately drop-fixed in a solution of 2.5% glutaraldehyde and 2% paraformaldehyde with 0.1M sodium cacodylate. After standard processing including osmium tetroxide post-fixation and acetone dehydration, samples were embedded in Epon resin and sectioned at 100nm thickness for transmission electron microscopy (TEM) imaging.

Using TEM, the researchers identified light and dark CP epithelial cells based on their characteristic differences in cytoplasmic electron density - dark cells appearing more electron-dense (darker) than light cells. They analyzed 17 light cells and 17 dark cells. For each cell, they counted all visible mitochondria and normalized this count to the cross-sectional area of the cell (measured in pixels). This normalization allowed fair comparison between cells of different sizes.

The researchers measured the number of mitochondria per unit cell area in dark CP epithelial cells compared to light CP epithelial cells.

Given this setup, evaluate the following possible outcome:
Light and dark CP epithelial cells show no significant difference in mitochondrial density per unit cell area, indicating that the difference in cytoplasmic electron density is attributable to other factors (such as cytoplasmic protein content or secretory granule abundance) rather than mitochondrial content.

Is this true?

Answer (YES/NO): NO